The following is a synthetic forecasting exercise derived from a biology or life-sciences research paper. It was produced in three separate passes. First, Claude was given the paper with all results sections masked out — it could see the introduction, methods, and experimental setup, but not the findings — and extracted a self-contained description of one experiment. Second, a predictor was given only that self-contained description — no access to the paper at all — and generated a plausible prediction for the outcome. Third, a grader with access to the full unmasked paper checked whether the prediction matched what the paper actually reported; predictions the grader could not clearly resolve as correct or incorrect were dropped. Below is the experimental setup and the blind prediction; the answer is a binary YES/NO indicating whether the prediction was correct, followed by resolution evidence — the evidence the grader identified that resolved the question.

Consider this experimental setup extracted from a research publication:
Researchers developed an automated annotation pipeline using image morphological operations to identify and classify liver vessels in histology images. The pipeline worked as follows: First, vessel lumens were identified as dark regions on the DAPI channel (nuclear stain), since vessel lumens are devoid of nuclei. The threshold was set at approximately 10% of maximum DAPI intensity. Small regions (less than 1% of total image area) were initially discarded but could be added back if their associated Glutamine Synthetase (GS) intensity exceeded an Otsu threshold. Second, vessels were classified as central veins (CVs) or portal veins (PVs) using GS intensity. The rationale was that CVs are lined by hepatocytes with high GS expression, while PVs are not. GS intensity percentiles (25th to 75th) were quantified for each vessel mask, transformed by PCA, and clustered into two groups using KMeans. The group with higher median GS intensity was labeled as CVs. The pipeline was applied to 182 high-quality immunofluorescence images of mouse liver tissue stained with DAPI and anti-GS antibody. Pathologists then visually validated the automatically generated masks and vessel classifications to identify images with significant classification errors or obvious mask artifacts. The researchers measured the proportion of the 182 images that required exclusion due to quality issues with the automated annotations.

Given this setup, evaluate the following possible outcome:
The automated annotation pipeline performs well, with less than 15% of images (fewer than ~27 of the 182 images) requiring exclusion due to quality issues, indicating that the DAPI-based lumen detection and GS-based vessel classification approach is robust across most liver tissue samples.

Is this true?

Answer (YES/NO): NO